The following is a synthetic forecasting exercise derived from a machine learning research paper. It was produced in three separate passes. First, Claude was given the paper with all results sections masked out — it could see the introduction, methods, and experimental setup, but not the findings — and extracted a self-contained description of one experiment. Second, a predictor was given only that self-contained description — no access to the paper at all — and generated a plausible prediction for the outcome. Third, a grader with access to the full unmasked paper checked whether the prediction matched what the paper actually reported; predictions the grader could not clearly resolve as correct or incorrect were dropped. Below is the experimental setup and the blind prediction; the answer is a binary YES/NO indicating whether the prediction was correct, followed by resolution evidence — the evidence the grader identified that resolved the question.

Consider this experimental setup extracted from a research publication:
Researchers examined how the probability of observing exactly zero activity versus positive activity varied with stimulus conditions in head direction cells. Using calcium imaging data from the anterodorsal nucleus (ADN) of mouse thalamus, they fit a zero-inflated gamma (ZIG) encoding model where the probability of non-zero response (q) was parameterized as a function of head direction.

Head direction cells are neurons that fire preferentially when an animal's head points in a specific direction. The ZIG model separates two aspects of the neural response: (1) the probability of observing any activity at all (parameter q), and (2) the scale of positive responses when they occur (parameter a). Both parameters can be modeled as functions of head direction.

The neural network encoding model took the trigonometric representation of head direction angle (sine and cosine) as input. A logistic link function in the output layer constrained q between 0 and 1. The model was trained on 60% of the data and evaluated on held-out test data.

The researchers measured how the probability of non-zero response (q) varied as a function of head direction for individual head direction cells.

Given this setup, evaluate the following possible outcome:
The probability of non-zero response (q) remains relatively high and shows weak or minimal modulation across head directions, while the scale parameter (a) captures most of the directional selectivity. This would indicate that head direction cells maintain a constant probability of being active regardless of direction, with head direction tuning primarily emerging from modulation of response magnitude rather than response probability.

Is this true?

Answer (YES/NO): NO